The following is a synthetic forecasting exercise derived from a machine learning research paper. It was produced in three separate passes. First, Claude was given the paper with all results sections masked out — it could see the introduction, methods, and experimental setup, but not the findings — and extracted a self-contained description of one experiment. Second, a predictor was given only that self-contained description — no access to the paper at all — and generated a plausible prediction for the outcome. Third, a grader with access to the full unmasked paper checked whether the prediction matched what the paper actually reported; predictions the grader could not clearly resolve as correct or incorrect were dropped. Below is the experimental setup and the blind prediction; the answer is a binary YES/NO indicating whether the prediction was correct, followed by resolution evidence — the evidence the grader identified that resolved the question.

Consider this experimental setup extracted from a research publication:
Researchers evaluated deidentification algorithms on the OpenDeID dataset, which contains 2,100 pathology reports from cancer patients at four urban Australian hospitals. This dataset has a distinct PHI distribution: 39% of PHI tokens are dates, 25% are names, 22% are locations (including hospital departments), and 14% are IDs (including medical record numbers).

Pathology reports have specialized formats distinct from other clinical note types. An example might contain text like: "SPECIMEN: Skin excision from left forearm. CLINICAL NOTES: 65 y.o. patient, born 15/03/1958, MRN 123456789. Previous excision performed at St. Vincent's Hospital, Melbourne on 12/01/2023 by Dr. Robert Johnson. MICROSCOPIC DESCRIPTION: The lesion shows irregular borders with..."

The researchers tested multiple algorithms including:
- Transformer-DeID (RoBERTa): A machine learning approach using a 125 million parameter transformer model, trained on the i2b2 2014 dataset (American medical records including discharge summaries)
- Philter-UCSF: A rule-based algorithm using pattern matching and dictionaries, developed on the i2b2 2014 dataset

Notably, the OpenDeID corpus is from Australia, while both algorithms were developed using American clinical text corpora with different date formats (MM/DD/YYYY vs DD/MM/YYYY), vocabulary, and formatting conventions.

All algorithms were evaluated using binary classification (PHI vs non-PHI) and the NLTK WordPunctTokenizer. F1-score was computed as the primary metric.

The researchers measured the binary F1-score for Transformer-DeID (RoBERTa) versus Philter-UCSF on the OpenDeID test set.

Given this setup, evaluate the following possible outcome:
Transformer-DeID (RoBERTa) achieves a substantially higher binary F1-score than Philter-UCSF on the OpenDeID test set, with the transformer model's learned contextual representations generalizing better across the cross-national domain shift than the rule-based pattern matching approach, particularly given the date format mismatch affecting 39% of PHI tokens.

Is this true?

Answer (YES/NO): YES